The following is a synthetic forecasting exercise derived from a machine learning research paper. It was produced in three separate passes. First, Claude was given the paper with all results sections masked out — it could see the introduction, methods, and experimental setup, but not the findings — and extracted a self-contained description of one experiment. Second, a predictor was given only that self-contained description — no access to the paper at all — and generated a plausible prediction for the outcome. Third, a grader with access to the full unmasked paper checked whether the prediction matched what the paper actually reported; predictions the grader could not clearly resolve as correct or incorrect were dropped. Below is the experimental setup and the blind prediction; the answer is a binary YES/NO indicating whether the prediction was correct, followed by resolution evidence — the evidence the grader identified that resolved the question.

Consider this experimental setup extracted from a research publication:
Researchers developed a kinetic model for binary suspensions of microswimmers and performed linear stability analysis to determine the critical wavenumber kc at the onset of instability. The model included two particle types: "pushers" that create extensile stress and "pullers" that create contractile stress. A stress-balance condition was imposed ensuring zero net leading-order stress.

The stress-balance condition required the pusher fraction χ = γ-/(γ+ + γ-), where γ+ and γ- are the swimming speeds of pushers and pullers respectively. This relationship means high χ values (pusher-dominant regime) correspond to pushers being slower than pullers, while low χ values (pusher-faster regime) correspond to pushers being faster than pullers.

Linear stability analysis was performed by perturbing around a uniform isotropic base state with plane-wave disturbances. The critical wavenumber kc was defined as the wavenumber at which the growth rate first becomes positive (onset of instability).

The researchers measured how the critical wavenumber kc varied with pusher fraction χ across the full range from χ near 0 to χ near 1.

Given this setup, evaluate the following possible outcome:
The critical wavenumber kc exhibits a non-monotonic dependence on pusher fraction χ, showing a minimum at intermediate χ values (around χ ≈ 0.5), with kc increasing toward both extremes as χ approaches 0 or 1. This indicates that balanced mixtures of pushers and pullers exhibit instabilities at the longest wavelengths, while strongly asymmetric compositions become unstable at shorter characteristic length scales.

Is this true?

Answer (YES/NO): NO